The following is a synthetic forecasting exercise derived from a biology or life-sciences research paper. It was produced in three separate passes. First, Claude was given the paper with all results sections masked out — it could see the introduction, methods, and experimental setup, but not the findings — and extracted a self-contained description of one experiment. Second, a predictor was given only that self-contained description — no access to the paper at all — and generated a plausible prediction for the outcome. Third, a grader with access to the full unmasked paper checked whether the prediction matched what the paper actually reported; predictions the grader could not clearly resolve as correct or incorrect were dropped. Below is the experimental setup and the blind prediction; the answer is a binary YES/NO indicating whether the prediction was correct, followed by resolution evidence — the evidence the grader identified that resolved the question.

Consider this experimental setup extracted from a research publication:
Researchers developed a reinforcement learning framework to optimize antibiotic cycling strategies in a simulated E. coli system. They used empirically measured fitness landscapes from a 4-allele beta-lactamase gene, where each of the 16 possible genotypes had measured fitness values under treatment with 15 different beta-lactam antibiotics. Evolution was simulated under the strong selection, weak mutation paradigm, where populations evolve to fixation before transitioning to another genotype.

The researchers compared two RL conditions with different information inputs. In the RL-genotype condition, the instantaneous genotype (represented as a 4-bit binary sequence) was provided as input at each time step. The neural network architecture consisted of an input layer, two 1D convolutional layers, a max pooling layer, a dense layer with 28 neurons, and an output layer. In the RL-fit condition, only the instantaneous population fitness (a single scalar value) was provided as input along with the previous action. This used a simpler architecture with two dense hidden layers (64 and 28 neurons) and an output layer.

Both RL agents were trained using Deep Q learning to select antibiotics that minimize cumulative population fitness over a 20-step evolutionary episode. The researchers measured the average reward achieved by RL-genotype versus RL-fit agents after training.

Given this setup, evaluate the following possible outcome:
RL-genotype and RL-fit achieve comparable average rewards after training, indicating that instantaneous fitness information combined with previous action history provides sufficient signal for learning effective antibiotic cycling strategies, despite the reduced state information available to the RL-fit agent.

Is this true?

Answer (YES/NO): NO